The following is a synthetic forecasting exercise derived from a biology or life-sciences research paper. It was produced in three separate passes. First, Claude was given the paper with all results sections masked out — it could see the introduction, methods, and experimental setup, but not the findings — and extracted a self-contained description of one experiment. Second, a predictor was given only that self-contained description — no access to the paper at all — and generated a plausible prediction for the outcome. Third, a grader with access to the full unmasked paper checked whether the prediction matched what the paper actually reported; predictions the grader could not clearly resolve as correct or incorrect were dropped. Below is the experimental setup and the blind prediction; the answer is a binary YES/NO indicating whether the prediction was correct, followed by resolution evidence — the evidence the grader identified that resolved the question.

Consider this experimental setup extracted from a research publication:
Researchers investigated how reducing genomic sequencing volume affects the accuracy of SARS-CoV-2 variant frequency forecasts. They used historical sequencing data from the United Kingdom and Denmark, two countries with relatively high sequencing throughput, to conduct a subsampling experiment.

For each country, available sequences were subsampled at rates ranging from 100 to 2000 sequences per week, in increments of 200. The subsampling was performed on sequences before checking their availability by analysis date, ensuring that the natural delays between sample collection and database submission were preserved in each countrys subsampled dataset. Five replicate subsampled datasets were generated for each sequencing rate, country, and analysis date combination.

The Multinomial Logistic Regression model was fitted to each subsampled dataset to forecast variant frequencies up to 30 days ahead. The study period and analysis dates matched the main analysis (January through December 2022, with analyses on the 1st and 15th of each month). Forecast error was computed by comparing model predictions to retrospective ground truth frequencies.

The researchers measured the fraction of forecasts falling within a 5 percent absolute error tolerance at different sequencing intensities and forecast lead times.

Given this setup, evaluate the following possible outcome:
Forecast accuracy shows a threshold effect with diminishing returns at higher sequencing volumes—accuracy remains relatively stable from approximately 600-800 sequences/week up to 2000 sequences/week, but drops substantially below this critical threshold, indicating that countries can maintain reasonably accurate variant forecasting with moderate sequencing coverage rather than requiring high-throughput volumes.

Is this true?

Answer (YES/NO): NO